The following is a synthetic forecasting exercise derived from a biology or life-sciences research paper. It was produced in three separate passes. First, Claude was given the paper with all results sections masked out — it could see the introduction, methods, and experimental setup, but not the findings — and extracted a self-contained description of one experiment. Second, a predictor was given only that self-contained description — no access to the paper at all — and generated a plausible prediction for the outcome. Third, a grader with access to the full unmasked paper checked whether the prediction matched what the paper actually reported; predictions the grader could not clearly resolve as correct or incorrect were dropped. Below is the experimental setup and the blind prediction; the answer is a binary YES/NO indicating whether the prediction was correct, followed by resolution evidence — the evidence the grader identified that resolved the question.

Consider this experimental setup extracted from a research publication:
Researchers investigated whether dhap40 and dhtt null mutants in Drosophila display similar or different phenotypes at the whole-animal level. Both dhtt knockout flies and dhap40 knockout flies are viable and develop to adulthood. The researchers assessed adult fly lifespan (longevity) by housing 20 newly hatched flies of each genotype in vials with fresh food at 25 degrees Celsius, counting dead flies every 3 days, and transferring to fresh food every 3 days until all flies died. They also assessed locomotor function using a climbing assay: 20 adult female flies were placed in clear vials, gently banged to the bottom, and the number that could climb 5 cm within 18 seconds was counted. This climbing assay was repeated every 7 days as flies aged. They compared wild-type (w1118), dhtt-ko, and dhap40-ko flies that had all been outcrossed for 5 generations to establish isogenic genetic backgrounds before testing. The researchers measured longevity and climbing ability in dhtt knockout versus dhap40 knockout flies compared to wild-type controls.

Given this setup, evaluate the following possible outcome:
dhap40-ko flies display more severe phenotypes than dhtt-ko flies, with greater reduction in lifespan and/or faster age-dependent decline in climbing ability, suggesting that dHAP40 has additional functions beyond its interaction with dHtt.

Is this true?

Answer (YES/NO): NO